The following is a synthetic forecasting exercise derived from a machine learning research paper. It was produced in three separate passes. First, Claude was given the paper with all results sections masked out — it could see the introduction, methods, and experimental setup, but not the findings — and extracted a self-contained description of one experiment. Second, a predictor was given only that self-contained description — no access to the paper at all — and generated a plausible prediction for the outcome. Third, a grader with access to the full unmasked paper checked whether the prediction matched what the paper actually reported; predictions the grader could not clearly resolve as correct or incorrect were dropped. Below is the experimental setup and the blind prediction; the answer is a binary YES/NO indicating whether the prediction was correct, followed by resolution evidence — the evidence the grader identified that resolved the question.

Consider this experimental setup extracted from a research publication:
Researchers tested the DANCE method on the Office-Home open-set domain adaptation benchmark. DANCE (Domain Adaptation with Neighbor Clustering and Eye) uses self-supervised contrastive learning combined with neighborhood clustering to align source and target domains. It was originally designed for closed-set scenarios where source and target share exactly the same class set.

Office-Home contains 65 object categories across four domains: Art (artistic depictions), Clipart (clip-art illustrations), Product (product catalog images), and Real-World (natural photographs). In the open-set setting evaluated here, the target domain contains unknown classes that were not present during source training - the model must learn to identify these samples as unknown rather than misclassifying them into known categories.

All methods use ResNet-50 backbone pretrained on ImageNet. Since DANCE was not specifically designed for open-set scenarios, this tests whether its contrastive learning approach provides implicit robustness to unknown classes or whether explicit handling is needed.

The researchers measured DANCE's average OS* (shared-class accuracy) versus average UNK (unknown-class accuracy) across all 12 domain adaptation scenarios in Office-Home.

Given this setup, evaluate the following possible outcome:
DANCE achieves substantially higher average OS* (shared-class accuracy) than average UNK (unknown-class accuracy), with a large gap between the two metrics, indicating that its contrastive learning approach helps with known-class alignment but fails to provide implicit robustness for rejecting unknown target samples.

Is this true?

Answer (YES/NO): YES